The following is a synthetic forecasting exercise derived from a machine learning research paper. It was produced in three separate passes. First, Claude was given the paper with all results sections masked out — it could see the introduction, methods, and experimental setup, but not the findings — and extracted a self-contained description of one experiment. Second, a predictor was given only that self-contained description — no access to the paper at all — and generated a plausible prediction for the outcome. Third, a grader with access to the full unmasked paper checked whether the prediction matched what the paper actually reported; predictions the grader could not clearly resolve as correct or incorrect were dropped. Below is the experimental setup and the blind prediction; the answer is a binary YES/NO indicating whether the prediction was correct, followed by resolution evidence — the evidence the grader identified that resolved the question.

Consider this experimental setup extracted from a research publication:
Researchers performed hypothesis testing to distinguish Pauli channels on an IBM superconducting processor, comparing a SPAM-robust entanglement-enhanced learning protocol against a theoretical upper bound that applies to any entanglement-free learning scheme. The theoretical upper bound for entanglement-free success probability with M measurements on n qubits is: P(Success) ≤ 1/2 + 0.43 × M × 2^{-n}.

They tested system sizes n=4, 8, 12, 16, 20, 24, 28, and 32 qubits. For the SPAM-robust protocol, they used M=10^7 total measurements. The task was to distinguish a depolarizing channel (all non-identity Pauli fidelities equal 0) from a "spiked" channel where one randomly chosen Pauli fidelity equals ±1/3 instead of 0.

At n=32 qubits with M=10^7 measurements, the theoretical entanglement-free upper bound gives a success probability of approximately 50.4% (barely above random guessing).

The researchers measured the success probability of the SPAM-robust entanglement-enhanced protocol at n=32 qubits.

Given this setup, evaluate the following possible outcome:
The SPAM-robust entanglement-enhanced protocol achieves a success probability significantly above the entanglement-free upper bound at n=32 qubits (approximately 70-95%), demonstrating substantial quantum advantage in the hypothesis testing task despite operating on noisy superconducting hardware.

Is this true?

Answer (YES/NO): NO